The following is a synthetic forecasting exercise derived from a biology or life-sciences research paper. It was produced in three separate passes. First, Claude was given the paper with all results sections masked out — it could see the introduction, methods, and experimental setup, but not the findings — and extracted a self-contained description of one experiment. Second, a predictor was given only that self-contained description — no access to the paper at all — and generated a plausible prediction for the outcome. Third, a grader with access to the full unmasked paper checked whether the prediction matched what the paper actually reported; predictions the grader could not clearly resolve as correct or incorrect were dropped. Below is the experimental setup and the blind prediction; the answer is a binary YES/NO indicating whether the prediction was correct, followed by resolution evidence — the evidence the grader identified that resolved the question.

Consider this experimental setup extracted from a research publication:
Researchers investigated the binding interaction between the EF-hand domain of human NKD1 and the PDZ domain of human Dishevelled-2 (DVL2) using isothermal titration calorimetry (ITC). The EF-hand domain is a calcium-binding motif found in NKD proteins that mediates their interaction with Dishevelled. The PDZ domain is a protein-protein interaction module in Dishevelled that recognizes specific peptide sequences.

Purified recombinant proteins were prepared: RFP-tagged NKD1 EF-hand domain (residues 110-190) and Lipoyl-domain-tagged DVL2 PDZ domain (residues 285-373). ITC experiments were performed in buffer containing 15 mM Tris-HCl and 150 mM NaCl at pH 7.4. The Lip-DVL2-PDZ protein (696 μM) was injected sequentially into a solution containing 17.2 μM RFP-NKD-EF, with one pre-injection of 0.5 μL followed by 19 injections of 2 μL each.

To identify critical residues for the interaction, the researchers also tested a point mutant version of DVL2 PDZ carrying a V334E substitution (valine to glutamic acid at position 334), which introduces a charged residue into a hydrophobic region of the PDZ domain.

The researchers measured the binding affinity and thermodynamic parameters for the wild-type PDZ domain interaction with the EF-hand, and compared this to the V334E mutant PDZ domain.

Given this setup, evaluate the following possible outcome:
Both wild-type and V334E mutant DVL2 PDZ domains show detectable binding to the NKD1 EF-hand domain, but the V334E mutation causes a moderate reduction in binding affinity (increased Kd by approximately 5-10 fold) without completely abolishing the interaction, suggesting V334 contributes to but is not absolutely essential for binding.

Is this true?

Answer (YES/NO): NO